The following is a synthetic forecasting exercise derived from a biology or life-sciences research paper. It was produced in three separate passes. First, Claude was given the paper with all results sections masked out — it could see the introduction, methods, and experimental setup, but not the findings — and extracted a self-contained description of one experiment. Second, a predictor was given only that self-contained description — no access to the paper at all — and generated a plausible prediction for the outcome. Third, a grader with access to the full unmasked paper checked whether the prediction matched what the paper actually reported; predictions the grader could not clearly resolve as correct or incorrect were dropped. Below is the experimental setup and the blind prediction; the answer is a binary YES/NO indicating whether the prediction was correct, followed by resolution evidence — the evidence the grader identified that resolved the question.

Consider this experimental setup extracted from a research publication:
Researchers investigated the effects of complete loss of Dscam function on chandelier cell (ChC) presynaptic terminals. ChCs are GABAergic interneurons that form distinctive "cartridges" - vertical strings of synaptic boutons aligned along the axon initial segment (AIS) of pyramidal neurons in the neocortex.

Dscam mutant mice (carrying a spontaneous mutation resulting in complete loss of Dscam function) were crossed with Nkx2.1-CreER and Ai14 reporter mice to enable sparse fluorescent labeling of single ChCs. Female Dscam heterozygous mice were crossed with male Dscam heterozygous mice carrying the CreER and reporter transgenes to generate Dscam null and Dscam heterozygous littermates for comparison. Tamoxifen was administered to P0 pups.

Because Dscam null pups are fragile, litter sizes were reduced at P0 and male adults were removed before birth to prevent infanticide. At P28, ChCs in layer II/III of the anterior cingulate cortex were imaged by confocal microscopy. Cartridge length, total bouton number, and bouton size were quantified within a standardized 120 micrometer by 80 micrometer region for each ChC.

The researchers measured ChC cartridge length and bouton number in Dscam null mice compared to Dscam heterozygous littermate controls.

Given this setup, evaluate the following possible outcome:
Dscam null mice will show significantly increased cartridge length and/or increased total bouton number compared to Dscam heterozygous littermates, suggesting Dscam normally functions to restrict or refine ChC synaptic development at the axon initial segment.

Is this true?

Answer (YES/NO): NO